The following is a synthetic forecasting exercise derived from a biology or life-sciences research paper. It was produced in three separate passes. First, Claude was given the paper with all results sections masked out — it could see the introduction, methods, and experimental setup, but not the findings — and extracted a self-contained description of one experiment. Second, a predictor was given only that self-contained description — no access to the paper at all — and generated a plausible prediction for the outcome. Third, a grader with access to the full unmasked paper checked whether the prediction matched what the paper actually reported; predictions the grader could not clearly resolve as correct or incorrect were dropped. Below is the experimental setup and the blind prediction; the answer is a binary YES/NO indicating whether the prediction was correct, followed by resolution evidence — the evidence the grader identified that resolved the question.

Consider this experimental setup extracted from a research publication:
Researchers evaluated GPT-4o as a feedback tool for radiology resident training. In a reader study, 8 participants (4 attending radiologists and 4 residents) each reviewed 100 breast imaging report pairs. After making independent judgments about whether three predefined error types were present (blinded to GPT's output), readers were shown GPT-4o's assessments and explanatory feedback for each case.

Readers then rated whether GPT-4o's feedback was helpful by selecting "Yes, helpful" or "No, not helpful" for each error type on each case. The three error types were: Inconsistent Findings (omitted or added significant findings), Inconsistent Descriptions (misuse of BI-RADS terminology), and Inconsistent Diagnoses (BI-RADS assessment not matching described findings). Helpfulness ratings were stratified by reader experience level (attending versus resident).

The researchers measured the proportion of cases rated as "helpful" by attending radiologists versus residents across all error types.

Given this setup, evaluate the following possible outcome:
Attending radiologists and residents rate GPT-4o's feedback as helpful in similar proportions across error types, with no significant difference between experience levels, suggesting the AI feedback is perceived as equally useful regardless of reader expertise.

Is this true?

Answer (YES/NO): NO